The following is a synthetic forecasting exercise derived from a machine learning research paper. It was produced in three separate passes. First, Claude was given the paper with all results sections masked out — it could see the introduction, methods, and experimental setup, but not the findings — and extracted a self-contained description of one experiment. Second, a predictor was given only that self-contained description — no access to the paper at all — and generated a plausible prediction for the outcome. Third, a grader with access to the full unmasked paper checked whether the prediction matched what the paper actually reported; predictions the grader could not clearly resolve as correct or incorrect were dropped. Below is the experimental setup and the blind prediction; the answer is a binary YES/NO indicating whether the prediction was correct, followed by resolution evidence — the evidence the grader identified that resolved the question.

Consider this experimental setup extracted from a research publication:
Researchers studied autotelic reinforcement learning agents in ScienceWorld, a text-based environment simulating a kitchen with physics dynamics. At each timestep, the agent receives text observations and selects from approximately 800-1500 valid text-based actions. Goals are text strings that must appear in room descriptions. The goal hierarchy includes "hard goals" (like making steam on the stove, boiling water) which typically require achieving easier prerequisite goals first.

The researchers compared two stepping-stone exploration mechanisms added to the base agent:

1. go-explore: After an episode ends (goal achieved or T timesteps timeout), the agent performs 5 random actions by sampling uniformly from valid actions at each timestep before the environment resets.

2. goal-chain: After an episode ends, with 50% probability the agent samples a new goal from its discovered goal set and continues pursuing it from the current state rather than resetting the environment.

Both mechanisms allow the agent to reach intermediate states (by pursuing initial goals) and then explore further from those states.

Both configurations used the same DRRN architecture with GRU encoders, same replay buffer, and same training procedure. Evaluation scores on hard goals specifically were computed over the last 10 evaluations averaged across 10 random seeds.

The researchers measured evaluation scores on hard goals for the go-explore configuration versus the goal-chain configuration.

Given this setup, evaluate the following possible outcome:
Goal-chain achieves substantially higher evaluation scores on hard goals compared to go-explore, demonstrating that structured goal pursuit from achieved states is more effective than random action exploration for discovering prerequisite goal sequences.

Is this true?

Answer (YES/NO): NO